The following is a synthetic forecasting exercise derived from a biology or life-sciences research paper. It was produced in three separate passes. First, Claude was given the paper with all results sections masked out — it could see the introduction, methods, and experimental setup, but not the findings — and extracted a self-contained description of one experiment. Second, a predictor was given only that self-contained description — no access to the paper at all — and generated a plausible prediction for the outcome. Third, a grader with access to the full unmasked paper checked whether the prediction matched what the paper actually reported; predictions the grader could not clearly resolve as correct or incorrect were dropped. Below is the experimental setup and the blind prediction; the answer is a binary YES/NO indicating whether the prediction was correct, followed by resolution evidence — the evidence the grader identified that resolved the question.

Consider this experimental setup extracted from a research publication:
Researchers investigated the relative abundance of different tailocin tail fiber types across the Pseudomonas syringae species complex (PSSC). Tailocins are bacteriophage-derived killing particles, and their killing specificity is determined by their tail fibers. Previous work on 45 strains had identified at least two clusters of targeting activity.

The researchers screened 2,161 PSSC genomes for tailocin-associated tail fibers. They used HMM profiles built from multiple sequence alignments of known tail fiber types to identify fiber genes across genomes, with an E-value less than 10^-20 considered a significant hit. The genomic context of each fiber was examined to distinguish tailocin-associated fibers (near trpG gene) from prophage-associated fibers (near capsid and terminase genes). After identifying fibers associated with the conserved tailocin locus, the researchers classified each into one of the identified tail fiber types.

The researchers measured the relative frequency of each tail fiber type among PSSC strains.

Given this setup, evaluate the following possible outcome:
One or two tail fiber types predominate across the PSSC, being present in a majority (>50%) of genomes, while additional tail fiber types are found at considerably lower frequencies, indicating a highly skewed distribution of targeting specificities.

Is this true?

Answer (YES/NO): NO